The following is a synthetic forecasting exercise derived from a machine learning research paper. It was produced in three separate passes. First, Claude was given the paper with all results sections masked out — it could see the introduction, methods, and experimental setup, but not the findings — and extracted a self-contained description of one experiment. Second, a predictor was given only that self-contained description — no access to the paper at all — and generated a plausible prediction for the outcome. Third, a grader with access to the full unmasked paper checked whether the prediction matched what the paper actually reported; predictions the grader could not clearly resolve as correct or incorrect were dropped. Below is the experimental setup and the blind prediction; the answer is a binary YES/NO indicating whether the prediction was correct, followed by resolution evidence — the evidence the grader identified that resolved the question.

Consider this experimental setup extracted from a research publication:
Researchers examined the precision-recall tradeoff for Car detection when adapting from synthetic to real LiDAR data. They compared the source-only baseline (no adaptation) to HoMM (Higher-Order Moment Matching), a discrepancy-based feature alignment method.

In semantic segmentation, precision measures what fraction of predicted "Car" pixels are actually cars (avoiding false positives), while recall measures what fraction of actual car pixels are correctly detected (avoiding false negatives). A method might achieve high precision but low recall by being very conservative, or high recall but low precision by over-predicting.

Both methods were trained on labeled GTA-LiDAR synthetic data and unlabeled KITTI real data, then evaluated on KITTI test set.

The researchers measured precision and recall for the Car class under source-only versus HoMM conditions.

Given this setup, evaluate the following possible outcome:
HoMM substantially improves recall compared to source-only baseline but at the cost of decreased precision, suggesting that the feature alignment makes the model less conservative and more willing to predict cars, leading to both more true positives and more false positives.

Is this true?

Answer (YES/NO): NO